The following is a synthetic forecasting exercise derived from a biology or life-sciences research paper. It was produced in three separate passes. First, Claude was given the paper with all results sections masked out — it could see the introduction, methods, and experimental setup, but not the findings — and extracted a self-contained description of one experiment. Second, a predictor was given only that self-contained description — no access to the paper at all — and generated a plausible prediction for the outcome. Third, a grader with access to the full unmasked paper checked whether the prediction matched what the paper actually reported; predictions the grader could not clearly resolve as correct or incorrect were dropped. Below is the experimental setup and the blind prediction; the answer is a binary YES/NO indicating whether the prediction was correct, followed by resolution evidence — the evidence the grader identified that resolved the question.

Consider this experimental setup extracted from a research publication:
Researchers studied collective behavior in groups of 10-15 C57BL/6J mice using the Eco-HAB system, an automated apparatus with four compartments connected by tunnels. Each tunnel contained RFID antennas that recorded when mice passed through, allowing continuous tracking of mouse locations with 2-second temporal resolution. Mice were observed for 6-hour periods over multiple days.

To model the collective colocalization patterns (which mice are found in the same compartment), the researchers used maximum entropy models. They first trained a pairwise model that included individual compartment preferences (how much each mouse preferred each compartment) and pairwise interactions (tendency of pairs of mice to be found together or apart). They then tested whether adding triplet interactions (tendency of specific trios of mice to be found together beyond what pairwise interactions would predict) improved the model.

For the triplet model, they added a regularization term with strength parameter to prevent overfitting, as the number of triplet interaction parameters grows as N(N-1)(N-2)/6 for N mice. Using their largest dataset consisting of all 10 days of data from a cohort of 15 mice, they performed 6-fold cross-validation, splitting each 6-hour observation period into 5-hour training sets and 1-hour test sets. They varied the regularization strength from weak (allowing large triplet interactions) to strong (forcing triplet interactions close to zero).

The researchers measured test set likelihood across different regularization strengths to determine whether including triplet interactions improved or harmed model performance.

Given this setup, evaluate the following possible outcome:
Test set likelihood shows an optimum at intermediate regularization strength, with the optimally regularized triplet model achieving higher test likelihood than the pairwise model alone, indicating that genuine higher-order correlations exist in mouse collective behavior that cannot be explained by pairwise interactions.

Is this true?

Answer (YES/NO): NO